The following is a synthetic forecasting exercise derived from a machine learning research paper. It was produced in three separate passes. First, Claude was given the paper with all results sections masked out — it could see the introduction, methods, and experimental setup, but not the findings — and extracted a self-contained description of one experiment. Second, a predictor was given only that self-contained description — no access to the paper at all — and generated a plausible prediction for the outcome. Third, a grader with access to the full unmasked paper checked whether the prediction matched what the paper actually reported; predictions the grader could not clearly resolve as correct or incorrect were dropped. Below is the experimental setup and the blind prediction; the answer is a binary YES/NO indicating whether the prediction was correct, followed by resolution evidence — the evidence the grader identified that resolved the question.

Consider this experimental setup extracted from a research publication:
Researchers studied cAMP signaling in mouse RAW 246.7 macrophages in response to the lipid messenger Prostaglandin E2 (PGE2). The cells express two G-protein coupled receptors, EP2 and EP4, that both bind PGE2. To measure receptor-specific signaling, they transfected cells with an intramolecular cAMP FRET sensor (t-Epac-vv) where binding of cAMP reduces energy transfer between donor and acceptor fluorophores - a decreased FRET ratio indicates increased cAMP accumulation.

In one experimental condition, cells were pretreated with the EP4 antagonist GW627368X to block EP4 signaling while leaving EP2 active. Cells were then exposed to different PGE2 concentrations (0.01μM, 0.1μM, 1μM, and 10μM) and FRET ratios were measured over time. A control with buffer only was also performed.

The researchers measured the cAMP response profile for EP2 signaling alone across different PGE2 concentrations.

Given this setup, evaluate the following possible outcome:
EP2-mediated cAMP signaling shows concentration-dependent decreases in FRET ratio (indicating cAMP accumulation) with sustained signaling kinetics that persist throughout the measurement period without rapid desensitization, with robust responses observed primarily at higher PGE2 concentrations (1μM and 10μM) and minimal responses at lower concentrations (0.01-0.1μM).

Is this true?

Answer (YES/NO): YES